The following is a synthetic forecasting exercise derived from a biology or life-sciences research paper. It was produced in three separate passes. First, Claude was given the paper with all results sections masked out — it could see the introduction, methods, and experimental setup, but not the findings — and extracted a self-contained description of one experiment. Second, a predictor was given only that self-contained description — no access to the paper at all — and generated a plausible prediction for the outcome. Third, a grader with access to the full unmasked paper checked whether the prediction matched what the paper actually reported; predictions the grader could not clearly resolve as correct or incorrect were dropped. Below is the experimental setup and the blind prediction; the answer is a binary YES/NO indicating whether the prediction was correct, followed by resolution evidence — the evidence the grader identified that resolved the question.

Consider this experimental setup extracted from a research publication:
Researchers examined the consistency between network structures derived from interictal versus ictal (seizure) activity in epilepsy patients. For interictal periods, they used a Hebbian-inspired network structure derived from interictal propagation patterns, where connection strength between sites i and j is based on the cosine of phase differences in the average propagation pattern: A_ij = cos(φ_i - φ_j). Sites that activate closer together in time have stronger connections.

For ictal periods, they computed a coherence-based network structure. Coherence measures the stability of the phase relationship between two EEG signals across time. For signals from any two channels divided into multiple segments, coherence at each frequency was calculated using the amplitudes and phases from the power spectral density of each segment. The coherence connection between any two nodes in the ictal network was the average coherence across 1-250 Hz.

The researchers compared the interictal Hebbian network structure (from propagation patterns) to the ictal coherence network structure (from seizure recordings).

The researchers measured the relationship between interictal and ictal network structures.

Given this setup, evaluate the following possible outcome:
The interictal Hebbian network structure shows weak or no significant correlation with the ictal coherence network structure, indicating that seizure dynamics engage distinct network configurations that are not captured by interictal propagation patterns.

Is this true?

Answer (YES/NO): NO